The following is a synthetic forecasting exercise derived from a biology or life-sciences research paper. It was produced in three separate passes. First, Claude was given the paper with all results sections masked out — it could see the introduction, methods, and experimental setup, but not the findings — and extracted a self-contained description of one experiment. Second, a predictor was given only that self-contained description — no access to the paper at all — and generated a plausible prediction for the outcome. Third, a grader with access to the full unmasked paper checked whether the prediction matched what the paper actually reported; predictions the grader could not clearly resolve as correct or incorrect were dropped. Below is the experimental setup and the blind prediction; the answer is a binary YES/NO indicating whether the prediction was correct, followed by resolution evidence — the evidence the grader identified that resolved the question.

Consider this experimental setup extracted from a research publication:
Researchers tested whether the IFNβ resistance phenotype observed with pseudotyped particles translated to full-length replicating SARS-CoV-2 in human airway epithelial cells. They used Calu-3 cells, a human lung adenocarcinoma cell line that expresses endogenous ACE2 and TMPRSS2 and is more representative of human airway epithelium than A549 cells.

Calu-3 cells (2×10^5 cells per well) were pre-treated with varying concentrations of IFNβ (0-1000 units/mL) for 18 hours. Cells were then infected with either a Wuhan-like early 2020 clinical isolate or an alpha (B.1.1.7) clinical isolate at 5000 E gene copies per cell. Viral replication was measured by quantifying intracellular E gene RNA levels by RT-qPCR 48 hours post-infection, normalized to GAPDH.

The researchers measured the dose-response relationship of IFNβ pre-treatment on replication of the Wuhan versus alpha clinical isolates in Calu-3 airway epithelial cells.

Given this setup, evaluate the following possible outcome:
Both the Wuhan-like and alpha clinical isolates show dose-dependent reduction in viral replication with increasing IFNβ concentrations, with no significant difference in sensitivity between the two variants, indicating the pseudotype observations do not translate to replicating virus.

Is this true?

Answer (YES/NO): NO